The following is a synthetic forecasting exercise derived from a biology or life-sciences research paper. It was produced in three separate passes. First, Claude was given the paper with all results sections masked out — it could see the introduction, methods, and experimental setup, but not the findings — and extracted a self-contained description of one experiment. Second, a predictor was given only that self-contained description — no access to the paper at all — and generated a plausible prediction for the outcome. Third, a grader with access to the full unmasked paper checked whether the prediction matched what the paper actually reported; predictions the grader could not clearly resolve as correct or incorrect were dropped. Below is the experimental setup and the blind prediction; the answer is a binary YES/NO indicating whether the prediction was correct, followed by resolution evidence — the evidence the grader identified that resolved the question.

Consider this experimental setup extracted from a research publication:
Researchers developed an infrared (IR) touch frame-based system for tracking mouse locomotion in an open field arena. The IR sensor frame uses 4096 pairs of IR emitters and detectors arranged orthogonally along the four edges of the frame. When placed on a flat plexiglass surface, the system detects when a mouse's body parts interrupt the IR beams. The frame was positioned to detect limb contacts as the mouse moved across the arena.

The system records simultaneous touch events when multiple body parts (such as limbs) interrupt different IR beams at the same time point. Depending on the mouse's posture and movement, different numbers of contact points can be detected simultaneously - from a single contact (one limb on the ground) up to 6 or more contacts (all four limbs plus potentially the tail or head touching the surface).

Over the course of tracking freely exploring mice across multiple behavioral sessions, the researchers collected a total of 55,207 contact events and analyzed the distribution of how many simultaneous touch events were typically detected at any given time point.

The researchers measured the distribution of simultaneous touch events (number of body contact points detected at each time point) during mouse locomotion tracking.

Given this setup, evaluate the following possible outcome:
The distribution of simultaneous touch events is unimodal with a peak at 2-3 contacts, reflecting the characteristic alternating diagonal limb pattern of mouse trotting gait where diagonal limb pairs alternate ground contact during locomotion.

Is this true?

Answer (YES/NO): YES